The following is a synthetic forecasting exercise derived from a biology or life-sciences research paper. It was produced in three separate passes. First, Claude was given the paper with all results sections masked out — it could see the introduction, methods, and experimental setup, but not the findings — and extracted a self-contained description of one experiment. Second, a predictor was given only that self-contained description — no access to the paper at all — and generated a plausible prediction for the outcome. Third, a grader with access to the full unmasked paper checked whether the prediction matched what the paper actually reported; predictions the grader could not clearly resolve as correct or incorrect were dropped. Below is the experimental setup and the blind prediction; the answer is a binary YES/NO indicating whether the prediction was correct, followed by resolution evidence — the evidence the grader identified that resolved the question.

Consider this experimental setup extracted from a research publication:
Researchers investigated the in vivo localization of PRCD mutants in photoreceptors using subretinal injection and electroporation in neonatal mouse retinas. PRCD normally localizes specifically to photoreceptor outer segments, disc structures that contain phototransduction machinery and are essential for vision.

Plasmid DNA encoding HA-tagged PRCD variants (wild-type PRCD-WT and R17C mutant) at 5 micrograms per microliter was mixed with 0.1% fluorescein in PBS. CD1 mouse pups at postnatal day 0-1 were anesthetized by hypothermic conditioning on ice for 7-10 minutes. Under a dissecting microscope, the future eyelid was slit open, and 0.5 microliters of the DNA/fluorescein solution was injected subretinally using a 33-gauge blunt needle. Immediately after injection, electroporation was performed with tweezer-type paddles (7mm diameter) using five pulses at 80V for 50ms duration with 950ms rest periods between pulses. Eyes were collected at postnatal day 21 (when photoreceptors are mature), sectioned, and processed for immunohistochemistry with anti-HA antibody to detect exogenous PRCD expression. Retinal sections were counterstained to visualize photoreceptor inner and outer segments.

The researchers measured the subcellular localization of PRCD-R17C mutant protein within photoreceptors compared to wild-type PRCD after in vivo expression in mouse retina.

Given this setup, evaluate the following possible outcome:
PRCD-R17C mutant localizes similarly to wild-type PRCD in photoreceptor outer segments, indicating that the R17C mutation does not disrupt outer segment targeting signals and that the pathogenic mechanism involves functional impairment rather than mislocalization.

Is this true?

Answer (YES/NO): NO